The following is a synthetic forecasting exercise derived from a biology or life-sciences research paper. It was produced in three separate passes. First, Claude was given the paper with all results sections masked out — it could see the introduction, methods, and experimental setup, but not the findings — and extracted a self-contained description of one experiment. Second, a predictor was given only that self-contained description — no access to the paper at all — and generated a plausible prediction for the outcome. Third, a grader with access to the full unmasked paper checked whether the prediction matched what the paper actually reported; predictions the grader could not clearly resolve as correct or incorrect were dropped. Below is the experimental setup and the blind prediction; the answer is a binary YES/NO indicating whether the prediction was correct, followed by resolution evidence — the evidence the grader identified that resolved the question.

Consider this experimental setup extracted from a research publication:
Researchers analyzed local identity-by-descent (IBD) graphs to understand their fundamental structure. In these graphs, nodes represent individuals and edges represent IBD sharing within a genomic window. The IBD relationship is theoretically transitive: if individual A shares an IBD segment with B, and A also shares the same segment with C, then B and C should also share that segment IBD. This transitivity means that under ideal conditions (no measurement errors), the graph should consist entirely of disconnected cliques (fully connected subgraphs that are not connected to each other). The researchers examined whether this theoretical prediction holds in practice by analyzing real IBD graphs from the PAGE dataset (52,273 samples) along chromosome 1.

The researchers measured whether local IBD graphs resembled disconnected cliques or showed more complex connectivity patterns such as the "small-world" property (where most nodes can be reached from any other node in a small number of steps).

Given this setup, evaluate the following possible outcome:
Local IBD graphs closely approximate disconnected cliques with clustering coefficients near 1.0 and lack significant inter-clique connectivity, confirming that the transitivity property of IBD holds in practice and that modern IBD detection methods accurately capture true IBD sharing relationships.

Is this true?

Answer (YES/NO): NO